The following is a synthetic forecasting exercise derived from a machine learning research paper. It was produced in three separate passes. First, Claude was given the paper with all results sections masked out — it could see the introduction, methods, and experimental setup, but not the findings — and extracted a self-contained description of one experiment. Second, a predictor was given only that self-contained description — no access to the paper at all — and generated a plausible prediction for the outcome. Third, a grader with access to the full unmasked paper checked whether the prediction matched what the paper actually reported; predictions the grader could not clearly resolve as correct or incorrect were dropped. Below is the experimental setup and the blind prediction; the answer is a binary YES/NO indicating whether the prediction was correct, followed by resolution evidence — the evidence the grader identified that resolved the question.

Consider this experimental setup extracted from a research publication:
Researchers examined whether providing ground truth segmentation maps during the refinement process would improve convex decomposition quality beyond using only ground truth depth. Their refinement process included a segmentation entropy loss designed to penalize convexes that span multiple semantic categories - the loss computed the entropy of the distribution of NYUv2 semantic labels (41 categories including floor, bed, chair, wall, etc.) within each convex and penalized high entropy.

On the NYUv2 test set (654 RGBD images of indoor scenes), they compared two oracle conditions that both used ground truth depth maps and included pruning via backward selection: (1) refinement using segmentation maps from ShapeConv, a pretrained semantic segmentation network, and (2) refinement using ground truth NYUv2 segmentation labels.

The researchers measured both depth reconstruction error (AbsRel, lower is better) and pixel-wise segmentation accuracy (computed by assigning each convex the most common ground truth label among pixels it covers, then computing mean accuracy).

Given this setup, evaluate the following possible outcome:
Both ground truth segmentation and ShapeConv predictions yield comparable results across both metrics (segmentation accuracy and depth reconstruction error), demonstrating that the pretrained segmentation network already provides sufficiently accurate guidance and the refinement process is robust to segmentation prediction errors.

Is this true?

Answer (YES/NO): YES